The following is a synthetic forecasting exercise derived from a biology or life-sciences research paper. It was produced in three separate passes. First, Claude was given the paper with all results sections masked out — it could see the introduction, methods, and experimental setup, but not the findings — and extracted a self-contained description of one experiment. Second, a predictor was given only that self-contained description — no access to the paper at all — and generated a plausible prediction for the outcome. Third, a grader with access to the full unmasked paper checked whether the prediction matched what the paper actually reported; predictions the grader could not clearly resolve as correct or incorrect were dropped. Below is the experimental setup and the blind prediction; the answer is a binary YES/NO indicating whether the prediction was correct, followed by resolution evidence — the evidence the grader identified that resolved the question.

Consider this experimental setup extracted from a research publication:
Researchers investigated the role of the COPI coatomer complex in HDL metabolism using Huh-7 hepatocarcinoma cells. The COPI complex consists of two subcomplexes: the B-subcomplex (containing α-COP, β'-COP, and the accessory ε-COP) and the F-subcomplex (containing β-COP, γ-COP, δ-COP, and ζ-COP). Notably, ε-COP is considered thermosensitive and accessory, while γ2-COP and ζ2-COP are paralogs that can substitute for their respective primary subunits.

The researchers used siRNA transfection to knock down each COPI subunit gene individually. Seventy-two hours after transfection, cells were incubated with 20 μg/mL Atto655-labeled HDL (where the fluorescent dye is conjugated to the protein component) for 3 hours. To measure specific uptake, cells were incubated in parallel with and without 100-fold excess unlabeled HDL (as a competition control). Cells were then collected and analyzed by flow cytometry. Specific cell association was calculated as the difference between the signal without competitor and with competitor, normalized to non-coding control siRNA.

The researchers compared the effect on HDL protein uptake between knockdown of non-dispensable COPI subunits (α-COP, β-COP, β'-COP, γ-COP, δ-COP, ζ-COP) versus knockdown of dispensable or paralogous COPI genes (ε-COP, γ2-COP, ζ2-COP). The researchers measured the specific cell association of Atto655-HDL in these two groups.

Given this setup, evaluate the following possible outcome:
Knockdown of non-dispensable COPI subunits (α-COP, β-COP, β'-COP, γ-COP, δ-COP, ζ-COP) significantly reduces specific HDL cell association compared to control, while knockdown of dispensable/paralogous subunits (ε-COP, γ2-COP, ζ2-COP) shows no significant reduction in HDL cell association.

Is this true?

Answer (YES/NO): NO